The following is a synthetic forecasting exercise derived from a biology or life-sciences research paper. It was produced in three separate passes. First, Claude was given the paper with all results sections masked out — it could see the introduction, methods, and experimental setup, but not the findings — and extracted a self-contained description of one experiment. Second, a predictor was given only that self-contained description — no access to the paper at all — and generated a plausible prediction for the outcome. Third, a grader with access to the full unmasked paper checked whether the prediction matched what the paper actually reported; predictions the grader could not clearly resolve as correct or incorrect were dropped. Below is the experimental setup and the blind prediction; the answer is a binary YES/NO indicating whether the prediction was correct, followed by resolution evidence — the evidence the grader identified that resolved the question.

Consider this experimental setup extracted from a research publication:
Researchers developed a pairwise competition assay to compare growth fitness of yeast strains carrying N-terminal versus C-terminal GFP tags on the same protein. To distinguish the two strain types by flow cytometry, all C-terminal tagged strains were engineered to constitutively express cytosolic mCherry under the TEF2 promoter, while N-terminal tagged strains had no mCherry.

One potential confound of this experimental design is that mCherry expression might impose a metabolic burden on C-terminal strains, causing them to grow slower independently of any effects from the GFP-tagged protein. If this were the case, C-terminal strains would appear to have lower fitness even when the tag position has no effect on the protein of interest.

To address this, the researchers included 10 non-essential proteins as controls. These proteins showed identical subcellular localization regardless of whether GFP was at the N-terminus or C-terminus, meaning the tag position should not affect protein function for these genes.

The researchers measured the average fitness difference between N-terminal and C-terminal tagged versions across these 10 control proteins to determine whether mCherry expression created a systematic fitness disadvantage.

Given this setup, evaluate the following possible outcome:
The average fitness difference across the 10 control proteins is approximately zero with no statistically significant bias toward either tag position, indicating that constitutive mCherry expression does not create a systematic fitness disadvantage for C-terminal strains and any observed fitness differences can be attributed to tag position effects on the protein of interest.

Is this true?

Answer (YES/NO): YES